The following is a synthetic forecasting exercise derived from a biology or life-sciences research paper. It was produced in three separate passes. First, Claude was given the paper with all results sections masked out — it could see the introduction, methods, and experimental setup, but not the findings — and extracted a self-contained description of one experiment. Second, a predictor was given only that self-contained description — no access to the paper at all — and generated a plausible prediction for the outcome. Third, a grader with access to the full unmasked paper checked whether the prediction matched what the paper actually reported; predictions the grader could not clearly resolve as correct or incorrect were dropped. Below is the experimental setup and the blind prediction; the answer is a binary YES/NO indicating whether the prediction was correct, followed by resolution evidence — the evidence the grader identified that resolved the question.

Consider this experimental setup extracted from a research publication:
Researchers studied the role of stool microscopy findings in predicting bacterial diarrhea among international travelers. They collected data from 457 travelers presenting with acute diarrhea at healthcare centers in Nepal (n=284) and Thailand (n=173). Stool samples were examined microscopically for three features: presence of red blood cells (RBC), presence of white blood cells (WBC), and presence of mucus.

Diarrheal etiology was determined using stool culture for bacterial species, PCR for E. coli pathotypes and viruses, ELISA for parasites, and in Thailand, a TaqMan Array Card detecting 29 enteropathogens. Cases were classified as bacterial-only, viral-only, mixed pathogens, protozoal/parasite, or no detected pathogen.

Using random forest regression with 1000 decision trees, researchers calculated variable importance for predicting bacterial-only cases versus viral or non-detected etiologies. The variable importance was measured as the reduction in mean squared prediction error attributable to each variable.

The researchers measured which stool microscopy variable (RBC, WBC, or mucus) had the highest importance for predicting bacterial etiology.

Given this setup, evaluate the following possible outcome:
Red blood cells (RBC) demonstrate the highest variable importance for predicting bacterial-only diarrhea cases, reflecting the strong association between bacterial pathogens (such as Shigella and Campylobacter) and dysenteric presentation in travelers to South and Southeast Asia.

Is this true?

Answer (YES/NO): YES